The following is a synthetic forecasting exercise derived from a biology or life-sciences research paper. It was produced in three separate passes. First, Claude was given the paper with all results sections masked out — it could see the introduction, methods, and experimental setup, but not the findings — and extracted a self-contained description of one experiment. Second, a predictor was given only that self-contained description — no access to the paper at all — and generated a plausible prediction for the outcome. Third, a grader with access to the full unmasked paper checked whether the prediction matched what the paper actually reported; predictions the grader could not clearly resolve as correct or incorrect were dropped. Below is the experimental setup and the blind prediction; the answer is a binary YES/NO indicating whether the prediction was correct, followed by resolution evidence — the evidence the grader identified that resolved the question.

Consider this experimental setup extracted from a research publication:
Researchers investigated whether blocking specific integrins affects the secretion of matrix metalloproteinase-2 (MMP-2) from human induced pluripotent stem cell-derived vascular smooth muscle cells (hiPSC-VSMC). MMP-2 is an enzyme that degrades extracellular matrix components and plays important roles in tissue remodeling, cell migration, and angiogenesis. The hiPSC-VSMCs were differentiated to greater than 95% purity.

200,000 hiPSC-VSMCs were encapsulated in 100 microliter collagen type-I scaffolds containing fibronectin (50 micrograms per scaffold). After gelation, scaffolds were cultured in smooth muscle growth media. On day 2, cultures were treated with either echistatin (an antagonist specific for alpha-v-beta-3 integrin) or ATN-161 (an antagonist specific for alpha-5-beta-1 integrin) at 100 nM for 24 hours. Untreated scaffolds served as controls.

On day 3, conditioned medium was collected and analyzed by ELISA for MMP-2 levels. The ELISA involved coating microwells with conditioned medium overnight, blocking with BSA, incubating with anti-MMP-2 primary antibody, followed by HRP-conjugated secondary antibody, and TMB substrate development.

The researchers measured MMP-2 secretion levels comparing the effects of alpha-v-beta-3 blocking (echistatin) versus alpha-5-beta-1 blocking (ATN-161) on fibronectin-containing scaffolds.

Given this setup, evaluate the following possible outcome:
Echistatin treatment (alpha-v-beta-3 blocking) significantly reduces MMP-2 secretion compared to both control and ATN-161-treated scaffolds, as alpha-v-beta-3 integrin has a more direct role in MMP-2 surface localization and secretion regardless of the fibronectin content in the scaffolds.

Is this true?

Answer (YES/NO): NO